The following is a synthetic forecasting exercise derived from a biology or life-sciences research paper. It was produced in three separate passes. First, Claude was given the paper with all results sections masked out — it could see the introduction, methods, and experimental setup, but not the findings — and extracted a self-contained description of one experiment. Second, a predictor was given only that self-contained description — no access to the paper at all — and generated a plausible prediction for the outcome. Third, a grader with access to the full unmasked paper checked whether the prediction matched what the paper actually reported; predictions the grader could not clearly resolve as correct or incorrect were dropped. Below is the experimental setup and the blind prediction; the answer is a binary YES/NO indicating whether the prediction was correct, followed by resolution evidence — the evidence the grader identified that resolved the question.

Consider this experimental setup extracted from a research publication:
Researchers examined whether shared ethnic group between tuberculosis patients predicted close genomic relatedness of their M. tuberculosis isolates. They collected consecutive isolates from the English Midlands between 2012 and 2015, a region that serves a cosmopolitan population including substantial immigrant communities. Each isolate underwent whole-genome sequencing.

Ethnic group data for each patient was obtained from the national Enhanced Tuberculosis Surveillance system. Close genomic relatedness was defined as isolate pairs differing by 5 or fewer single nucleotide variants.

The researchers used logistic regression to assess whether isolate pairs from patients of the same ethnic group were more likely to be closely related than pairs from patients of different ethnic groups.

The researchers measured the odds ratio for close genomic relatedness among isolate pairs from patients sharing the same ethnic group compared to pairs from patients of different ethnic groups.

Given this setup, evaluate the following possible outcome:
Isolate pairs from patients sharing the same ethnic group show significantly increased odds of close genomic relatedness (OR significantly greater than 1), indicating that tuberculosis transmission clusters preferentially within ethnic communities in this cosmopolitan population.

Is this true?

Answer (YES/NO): YES